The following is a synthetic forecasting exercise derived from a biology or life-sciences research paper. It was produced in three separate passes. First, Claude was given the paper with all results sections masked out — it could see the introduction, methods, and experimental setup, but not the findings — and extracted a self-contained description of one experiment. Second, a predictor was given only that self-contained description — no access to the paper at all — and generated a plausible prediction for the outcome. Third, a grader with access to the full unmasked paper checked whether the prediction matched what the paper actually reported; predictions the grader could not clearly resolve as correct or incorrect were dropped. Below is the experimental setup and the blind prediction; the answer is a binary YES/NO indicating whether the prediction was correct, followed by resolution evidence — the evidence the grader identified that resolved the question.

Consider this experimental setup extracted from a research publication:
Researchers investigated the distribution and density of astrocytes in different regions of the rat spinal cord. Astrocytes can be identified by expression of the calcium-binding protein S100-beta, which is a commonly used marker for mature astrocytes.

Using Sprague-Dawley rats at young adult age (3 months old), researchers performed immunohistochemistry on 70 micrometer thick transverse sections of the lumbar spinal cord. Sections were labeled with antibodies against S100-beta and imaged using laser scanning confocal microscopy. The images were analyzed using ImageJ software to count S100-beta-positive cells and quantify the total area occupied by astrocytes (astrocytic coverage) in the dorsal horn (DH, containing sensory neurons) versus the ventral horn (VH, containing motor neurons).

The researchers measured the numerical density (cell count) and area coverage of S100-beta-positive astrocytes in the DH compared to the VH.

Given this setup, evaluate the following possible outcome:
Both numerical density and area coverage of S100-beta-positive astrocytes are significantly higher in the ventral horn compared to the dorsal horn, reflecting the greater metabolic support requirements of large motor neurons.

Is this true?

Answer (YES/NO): NO